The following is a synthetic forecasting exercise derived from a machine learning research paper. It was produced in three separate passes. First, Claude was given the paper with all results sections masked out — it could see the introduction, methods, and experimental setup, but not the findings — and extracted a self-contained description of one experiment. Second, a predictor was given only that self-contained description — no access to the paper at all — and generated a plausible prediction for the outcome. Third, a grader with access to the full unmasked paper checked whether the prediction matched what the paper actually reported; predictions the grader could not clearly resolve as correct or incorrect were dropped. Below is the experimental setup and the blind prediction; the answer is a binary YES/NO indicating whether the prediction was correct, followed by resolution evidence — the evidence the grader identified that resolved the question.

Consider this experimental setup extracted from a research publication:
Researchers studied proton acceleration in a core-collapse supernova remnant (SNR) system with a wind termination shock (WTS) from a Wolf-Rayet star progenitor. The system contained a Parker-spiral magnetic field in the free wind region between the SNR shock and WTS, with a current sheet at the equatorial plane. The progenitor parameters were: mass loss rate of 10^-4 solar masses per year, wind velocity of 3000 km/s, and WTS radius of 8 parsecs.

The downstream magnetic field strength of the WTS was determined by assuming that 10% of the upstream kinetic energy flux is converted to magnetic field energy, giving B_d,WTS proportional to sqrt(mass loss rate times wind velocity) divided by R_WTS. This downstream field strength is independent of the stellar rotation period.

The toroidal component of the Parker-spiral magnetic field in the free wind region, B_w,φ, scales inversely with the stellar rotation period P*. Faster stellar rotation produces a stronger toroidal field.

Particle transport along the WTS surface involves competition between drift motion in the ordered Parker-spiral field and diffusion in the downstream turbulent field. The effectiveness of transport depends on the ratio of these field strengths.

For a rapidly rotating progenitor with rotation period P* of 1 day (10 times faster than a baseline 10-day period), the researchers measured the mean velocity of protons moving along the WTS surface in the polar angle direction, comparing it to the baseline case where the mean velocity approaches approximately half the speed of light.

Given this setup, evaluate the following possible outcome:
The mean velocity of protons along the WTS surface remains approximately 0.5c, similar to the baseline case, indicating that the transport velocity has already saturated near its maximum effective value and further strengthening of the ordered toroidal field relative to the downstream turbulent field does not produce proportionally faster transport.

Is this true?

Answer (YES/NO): NO